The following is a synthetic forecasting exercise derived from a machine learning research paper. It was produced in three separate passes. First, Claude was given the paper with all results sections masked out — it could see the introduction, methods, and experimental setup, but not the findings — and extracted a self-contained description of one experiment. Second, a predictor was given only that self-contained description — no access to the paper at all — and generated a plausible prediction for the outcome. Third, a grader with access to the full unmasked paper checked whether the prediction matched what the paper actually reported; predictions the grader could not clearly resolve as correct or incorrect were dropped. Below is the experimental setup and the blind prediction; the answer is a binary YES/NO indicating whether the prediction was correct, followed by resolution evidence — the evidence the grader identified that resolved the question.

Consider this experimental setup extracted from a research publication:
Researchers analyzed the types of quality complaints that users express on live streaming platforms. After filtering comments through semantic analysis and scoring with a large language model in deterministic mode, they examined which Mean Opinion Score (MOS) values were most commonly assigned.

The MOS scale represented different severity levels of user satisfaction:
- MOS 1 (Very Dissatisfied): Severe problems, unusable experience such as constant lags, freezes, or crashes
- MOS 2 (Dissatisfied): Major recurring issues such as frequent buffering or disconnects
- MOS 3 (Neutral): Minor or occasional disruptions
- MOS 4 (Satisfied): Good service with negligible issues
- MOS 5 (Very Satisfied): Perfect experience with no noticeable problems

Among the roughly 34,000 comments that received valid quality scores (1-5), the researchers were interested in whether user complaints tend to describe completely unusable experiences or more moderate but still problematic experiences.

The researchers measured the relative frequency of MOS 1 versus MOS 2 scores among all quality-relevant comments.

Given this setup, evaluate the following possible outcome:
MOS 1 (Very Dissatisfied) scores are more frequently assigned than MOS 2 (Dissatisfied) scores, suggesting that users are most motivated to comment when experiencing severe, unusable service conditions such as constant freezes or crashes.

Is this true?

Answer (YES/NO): NO